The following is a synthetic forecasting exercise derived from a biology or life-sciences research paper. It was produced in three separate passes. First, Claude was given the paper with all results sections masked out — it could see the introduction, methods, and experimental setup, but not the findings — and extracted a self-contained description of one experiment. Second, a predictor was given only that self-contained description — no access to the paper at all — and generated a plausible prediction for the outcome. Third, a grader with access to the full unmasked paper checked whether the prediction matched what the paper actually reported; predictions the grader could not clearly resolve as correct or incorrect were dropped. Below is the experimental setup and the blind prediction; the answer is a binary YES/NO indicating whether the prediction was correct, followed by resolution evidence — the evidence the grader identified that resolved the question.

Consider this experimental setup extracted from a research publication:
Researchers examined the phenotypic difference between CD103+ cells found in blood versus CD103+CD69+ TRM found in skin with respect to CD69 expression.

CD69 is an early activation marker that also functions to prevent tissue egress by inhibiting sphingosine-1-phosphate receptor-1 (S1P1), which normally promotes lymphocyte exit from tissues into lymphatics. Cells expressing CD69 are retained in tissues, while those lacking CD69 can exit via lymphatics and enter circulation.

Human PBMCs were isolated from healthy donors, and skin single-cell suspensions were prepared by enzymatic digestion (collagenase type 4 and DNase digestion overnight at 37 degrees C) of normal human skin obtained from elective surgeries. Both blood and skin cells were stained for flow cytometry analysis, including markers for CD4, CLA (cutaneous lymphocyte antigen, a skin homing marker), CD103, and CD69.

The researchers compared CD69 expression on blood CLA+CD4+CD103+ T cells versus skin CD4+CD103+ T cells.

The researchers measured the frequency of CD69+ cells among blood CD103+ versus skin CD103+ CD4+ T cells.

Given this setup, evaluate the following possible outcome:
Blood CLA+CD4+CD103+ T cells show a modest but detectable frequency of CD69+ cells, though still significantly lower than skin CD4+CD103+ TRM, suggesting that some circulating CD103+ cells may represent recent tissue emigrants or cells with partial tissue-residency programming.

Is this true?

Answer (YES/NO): NO